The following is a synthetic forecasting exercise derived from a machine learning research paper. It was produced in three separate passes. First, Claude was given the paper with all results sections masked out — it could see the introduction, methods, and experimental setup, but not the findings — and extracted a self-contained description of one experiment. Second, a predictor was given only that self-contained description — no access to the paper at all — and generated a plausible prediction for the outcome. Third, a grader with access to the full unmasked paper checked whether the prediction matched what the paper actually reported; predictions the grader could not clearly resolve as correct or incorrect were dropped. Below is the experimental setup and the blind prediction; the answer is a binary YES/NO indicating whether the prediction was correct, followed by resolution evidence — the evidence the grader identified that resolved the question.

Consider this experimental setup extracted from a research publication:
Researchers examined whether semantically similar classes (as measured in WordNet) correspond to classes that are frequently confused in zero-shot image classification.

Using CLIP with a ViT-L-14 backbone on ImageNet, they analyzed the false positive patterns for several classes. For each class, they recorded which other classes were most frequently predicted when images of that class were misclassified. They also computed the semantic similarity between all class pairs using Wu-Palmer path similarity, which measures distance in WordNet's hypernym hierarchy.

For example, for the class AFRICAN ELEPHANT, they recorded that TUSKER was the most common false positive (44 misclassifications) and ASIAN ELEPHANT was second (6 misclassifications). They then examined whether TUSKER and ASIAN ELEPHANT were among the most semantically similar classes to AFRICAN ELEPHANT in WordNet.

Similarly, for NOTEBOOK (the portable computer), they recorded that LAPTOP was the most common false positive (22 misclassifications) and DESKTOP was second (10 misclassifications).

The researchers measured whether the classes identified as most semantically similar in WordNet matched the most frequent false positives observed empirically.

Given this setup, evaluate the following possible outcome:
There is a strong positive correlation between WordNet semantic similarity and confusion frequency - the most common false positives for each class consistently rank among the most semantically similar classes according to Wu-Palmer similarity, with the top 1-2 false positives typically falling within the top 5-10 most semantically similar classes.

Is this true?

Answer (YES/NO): YES